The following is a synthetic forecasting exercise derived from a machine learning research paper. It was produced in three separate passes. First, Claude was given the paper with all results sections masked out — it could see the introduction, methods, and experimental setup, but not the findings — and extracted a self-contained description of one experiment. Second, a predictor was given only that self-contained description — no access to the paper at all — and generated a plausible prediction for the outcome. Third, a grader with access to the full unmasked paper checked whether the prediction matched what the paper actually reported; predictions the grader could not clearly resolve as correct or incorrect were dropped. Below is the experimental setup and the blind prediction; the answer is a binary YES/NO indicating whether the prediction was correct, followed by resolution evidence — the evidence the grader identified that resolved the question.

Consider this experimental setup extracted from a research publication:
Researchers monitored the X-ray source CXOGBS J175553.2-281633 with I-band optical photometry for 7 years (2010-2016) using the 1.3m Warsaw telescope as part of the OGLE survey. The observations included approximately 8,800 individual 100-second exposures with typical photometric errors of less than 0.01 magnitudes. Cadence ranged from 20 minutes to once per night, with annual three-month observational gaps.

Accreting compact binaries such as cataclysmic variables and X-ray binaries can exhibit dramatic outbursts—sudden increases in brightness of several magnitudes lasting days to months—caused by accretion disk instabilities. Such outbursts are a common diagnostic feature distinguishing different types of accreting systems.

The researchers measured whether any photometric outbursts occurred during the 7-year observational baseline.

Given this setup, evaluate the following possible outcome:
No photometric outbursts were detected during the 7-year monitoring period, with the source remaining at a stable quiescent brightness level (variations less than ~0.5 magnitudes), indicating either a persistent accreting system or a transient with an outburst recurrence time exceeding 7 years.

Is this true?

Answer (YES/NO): YES